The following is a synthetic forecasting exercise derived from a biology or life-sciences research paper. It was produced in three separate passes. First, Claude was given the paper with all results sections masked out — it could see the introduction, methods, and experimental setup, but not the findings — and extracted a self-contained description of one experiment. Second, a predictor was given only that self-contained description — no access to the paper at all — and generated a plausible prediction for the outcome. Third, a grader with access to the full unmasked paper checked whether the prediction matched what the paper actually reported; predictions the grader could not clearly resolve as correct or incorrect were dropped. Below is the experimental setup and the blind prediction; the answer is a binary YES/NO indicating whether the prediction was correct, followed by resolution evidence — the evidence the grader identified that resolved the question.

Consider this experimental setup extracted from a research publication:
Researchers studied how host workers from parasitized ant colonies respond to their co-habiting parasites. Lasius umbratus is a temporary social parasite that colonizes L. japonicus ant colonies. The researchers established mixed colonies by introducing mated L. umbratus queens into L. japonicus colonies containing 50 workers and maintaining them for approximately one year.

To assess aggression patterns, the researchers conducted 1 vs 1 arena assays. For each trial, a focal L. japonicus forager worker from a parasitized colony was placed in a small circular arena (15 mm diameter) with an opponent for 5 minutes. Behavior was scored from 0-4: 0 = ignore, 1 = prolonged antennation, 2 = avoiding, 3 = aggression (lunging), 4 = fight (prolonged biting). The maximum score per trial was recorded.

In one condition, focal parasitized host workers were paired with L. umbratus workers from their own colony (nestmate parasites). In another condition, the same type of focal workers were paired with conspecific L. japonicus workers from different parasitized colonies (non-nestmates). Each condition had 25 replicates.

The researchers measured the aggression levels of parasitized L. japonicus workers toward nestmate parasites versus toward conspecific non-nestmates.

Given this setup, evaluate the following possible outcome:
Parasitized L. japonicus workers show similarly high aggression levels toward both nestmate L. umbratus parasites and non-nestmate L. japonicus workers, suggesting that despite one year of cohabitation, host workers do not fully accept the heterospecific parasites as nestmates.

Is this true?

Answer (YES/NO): NO